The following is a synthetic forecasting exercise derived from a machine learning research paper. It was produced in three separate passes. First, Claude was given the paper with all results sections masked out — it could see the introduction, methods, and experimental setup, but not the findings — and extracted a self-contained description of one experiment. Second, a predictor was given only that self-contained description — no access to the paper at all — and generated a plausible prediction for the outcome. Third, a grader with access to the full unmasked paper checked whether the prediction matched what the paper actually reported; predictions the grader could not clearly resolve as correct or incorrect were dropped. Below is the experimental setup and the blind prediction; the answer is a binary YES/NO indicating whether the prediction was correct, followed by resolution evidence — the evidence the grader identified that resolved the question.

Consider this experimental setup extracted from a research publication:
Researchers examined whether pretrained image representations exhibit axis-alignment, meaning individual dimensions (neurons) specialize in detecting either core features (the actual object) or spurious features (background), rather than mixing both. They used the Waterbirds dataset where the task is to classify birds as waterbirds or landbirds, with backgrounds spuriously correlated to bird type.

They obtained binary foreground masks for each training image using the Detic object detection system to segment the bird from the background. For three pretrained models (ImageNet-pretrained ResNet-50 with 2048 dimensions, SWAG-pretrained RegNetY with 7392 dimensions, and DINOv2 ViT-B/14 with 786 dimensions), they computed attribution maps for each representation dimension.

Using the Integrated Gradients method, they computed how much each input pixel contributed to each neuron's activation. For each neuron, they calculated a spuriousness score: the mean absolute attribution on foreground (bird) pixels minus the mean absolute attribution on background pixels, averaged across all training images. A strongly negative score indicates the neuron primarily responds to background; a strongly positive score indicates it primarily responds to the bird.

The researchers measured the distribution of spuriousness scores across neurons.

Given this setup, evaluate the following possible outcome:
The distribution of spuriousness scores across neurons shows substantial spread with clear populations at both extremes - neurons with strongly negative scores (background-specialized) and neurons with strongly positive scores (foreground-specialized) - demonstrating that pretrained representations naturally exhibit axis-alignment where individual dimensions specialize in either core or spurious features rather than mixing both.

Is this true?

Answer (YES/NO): NO